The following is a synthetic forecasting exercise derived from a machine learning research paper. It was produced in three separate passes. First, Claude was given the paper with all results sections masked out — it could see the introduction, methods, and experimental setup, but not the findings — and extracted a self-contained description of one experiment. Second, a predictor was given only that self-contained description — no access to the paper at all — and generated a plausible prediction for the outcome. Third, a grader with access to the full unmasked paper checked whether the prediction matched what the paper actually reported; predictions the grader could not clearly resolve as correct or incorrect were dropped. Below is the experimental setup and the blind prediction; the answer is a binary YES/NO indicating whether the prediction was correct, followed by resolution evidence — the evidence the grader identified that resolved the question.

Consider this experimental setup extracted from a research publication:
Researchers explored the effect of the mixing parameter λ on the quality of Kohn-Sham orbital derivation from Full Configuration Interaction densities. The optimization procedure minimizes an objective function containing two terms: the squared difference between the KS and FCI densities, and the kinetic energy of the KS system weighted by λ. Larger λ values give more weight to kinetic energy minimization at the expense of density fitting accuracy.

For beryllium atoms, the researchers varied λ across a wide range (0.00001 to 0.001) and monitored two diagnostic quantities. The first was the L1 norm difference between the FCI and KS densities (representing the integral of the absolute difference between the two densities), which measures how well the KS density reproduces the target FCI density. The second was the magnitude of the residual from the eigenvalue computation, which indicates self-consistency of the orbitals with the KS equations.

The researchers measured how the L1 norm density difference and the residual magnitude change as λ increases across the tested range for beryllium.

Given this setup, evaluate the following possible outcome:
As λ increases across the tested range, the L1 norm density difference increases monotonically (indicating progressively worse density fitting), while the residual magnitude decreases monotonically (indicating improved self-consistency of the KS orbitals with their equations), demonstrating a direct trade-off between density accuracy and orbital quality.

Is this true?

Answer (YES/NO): NO